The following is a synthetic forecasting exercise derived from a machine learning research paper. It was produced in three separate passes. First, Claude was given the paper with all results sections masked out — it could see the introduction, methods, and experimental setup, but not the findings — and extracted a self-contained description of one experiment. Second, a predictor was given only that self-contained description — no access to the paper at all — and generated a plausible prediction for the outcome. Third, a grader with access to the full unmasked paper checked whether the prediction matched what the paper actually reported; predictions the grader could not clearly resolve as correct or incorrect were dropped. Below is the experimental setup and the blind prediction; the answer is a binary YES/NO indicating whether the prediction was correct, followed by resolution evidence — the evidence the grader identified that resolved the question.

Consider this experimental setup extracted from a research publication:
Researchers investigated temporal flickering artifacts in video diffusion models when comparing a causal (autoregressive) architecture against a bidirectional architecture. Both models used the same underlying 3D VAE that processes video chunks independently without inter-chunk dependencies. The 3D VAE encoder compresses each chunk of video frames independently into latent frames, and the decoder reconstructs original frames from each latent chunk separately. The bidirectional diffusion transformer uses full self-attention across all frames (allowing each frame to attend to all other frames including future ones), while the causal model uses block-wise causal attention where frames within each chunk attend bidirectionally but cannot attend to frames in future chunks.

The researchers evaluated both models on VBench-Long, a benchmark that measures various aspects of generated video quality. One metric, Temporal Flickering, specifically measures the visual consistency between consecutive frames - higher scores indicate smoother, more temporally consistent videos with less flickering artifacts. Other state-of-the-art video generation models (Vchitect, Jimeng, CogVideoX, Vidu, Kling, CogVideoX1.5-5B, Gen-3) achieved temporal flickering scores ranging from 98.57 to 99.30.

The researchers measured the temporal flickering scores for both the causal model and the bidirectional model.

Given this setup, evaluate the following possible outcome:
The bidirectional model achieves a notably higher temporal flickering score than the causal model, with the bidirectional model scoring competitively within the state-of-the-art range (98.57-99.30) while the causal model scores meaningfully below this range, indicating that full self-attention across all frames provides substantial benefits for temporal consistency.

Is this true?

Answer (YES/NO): NO